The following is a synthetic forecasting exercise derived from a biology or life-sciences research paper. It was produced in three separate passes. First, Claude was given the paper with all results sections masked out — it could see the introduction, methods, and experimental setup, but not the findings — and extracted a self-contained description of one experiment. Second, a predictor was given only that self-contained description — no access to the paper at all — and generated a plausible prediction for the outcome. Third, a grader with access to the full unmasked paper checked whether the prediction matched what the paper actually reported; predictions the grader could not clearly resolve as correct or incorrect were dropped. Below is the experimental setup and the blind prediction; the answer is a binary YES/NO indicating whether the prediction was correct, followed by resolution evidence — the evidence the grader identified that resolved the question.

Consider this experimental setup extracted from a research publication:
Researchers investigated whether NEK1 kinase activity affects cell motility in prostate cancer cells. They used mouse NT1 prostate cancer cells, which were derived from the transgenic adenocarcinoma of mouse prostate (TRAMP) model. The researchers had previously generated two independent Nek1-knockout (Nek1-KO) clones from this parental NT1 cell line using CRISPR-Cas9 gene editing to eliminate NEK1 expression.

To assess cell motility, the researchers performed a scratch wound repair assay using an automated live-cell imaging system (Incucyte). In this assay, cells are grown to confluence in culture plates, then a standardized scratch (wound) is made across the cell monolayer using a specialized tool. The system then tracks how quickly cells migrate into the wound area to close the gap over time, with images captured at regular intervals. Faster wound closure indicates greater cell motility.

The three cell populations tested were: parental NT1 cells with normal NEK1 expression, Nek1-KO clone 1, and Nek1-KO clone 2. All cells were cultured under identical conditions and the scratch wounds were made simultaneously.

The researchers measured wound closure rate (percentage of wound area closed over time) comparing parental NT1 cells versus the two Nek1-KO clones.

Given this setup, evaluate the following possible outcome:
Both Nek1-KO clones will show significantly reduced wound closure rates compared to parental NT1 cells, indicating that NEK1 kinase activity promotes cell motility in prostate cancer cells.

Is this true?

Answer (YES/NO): YES